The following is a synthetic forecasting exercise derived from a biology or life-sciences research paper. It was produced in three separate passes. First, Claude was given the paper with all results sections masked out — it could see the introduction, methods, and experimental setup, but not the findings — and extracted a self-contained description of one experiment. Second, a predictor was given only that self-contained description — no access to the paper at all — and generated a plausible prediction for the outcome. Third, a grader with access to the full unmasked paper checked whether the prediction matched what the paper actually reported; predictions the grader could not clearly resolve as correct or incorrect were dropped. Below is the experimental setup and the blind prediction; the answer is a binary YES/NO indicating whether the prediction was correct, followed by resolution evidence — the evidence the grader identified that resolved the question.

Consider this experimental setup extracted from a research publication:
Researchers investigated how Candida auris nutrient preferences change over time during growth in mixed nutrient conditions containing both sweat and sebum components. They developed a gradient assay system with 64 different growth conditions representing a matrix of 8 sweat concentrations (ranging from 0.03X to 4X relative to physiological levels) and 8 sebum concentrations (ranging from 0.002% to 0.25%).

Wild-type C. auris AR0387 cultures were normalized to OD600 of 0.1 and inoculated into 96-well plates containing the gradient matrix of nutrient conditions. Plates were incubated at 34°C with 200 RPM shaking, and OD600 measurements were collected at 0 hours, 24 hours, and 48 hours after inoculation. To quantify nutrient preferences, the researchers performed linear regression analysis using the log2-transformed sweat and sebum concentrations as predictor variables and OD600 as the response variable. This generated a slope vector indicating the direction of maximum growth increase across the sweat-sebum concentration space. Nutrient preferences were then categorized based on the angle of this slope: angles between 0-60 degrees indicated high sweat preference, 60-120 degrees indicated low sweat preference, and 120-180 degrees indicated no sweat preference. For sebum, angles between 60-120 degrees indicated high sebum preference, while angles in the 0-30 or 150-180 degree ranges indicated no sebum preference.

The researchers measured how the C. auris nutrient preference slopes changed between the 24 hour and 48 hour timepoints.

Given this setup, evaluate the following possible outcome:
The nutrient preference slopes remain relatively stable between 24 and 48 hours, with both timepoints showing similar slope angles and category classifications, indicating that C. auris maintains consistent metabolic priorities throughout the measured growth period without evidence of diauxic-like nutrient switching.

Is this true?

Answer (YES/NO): NO